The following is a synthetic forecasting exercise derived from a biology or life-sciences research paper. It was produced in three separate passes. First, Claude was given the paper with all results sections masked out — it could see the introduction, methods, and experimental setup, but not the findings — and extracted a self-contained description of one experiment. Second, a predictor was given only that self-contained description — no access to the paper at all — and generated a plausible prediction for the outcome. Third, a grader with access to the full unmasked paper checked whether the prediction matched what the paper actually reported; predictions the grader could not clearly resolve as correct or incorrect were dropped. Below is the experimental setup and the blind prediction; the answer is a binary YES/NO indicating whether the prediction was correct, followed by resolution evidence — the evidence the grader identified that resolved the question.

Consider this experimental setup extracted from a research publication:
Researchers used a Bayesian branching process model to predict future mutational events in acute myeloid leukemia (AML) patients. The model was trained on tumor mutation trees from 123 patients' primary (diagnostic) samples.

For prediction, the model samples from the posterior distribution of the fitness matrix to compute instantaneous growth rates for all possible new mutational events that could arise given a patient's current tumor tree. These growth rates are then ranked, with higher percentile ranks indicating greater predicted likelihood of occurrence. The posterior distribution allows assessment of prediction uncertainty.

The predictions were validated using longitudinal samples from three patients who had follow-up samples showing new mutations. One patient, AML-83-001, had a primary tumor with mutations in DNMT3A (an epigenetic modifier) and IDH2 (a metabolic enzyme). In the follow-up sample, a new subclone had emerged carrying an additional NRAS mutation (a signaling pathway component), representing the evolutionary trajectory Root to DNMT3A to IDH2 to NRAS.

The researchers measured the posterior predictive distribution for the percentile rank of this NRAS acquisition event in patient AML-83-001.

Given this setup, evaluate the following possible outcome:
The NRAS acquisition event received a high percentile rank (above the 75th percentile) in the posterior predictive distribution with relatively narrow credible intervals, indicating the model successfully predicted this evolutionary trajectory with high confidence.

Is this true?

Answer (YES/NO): NO